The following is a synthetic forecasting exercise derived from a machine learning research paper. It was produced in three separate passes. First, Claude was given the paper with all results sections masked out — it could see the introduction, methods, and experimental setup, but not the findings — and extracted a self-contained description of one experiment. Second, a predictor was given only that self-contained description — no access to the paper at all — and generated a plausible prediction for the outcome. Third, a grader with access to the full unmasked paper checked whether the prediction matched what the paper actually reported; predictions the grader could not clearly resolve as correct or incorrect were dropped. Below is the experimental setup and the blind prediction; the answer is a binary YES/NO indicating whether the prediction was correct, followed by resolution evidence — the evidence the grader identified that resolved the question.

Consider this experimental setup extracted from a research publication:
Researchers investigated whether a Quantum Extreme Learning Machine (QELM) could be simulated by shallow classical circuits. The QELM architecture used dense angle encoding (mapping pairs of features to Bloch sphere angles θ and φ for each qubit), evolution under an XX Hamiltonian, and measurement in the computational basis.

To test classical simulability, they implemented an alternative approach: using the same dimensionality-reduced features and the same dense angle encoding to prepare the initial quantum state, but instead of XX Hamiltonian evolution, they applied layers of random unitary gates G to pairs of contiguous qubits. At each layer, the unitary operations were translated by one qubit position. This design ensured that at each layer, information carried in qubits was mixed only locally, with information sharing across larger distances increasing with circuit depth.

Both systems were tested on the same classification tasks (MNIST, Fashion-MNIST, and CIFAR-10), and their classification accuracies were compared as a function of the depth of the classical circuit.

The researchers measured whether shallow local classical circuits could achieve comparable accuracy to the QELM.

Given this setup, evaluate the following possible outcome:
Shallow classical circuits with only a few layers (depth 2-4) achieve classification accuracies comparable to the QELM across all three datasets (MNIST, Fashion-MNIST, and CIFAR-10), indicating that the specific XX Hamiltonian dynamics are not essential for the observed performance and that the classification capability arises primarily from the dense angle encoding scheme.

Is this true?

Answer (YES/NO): NO